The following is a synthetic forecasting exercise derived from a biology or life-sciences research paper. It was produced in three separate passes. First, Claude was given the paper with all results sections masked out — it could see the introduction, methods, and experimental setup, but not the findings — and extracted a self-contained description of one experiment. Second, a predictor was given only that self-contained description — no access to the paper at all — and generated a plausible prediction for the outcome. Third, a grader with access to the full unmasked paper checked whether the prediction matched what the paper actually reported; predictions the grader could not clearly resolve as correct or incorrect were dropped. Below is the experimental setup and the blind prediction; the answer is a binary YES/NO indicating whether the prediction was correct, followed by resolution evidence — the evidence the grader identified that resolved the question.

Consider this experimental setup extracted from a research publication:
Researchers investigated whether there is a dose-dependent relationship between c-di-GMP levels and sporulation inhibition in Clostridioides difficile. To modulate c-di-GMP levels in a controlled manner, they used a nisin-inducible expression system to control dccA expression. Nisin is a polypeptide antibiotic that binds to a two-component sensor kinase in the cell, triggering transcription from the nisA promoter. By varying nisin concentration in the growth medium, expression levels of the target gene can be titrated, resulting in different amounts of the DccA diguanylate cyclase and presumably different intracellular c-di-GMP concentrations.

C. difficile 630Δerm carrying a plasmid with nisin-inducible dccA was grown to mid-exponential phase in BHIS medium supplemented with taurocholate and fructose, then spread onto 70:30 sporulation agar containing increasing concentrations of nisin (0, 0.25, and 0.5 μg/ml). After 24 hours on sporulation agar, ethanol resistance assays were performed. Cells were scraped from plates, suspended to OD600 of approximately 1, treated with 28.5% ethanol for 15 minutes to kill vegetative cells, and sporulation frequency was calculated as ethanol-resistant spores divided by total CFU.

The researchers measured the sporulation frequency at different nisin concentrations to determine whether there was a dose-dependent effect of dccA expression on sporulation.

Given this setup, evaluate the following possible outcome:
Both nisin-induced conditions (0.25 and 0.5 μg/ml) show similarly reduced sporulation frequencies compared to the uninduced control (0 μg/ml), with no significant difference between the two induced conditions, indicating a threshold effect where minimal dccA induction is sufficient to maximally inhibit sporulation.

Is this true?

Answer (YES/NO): NO